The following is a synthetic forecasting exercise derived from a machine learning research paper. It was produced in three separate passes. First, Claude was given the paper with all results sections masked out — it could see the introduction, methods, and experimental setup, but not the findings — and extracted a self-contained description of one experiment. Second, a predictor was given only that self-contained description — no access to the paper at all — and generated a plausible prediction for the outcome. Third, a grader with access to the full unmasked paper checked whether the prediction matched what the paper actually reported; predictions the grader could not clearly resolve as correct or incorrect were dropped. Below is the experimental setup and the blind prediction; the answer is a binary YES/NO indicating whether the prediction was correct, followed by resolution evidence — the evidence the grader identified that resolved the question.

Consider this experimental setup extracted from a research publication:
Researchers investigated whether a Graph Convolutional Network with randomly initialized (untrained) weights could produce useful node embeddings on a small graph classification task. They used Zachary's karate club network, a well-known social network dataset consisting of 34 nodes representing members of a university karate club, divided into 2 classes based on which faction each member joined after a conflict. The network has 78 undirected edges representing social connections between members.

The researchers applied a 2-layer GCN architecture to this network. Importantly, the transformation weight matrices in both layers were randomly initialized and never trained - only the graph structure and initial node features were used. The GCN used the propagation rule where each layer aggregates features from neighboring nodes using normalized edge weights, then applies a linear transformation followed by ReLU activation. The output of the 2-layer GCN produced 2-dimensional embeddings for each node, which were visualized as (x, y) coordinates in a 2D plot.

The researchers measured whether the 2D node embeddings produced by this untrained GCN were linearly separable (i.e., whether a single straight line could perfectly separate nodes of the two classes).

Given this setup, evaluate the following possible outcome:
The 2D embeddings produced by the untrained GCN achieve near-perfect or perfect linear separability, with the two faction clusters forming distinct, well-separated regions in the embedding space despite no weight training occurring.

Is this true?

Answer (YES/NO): NO